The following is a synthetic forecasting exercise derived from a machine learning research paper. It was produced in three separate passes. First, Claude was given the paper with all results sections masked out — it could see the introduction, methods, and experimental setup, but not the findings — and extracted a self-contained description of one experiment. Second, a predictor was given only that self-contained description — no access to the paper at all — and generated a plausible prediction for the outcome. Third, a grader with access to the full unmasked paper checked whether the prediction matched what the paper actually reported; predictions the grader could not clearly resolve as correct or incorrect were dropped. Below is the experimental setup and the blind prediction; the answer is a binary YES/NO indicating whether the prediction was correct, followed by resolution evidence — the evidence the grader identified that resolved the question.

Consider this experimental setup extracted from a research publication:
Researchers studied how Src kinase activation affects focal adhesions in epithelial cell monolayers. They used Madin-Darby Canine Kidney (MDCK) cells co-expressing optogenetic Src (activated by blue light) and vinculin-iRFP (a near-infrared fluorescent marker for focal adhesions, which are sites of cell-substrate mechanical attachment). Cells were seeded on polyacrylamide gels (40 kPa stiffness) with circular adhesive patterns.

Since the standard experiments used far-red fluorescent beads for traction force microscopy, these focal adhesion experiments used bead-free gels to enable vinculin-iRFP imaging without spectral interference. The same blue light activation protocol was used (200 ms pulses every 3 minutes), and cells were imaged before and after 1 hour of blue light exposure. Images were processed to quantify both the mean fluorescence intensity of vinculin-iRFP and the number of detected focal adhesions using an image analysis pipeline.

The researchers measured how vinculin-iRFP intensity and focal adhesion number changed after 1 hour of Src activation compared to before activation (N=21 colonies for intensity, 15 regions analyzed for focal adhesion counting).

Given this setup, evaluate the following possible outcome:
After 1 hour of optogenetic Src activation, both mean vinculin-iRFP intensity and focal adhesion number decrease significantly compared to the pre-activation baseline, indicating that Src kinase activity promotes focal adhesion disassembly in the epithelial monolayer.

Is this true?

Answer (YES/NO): NO